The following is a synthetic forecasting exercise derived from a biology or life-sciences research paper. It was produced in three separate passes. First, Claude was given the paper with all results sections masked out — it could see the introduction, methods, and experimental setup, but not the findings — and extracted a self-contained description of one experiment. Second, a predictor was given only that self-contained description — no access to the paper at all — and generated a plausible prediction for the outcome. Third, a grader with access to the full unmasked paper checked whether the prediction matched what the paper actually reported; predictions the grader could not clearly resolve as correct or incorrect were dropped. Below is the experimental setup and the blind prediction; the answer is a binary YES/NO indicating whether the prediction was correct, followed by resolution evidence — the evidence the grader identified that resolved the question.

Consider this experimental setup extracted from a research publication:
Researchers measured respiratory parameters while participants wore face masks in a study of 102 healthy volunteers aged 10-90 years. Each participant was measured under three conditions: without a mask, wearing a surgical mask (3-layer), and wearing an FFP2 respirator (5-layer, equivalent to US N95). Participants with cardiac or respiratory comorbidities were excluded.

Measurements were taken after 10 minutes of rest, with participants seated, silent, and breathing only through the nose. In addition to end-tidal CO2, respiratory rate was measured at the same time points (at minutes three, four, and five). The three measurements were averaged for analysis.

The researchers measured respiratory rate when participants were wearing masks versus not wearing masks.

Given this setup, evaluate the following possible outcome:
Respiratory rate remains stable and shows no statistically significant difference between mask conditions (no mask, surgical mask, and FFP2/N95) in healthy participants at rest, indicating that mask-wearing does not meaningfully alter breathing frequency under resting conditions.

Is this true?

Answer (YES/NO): YES